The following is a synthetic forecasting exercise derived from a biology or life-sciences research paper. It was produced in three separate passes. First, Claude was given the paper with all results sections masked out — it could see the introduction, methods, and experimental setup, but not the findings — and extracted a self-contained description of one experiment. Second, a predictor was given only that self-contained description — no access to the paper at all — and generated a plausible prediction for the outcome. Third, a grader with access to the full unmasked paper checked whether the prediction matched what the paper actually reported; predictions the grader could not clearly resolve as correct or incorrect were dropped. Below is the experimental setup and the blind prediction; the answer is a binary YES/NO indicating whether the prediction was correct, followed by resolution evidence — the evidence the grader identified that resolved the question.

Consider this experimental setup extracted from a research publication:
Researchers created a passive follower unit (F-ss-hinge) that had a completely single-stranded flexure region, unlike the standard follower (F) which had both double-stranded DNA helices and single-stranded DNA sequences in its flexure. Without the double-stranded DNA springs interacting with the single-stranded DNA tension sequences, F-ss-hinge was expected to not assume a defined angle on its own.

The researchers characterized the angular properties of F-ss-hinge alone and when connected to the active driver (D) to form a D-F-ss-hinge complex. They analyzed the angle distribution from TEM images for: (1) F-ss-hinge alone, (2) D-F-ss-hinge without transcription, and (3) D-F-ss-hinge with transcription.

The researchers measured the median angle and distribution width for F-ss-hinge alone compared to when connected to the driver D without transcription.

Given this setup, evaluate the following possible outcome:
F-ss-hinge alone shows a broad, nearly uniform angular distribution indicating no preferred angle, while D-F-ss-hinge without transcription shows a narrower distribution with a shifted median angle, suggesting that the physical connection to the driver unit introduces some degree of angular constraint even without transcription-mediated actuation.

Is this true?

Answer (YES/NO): YES